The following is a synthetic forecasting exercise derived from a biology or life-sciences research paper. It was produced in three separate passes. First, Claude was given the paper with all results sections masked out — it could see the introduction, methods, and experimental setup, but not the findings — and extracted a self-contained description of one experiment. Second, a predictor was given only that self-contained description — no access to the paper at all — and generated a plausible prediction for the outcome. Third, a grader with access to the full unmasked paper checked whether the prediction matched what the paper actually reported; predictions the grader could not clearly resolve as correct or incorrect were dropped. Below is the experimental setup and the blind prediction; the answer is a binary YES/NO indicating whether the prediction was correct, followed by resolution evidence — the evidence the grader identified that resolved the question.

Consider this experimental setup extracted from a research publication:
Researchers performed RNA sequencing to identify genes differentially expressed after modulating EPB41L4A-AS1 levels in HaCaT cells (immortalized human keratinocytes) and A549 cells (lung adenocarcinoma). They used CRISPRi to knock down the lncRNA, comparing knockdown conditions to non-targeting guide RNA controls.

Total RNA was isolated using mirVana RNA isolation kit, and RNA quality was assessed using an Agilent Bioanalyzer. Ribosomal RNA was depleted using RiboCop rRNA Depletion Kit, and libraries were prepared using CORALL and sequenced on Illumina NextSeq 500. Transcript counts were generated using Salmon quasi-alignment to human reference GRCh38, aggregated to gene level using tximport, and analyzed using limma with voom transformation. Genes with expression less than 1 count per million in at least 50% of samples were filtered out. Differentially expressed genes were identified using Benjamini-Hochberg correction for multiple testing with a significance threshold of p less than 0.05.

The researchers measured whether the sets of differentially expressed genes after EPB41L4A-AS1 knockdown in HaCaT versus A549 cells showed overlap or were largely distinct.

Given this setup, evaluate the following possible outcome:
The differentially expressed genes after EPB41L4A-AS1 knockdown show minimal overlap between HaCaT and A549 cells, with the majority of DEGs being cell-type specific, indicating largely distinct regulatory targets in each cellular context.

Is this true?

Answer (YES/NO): YES